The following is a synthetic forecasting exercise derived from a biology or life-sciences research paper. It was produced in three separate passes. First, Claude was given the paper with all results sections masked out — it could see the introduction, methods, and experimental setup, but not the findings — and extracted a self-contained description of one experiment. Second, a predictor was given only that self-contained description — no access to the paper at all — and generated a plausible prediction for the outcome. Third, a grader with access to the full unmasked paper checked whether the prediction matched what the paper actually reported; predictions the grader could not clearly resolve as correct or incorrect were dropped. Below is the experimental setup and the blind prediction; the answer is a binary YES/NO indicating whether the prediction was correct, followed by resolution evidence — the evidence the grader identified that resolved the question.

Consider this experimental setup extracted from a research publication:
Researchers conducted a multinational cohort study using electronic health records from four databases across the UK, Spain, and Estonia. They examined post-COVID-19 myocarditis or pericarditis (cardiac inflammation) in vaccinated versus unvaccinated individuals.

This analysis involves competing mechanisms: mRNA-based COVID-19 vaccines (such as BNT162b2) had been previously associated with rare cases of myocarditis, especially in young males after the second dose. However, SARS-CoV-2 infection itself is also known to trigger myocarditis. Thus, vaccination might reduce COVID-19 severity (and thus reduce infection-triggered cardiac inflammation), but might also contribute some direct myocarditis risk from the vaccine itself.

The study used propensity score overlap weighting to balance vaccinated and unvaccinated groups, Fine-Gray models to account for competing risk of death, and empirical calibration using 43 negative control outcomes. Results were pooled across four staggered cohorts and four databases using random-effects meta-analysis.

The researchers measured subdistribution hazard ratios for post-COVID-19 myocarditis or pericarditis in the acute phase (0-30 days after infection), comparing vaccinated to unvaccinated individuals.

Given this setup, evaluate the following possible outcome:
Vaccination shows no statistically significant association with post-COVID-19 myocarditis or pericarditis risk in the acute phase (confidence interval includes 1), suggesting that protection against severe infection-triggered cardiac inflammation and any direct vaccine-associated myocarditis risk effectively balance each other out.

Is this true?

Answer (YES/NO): NO